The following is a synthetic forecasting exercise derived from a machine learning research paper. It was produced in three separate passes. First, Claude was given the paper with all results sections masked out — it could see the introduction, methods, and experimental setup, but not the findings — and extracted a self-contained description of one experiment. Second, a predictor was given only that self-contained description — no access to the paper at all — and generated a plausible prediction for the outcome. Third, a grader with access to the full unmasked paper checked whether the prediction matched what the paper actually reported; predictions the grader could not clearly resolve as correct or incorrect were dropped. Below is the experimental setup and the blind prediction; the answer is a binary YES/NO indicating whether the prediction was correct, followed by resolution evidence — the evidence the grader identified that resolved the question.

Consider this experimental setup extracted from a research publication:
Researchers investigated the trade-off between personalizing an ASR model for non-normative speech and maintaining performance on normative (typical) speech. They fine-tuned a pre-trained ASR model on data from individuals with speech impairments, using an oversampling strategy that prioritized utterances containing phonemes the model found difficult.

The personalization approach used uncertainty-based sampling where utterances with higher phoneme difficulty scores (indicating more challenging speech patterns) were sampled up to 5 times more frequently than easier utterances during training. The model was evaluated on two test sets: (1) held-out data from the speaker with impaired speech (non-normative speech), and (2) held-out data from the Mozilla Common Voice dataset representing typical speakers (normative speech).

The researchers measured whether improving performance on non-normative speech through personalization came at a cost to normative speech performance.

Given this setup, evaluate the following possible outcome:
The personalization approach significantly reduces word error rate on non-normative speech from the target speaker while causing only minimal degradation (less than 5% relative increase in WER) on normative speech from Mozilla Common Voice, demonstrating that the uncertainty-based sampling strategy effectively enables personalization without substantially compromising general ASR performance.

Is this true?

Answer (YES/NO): NO